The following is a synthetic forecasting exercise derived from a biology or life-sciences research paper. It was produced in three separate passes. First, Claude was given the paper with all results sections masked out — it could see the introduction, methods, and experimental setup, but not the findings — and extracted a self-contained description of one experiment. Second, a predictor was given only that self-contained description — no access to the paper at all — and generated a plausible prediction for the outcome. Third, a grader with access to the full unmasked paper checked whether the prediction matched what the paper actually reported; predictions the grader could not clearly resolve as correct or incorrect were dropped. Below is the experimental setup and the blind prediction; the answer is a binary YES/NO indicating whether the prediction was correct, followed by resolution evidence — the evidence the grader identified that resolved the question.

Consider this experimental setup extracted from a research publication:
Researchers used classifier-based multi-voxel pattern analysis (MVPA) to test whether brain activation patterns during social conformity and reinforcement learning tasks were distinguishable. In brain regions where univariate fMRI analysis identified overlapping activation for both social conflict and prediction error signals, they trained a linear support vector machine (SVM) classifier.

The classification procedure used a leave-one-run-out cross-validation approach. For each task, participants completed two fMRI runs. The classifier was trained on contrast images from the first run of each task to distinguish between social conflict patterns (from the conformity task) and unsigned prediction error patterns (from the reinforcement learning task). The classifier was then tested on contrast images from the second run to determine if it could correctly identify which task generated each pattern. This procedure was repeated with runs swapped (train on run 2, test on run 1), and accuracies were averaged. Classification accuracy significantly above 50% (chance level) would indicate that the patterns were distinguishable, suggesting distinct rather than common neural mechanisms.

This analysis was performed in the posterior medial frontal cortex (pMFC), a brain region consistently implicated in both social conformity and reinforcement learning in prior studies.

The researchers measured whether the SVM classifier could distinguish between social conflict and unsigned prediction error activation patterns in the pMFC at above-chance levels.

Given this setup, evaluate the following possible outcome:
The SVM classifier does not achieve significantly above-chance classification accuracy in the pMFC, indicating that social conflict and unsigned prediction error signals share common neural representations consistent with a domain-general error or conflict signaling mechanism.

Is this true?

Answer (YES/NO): NO